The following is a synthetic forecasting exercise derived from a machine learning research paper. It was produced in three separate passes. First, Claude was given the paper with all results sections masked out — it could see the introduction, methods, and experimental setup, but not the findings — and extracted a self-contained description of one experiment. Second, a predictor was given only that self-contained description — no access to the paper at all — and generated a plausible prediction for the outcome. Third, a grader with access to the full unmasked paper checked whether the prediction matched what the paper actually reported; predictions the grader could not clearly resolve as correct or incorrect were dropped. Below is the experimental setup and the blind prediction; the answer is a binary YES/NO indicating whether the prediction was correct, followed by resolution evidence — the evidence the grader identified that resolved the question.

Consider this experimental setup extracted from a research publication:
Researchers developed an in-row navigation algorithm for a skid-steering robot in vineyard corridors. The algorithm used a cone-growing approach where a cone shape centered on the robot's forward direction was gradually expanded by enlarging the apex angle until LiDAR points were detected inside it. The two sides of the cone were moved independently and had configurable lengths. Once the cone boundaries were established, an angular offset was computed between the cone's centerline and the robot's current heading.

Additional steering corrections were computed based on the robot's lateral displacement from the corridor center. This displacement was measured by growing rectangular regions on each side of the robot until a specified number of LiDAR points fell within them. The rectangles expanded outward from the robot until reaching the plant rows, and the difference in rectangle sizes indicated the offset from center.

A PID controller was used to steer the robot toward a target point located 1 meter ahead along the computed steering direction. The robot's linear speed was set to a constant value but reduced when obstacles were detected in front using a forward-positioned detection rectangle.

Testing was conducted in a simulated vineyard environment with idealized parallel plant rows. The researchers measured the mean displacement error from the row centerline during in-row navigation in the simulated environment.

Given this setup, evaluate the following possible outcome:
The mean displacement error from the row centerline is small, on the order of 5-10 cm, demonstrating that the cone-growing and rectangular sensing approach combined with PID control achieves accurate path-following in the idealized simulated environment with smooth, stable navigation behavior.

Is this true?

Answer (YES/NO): YES